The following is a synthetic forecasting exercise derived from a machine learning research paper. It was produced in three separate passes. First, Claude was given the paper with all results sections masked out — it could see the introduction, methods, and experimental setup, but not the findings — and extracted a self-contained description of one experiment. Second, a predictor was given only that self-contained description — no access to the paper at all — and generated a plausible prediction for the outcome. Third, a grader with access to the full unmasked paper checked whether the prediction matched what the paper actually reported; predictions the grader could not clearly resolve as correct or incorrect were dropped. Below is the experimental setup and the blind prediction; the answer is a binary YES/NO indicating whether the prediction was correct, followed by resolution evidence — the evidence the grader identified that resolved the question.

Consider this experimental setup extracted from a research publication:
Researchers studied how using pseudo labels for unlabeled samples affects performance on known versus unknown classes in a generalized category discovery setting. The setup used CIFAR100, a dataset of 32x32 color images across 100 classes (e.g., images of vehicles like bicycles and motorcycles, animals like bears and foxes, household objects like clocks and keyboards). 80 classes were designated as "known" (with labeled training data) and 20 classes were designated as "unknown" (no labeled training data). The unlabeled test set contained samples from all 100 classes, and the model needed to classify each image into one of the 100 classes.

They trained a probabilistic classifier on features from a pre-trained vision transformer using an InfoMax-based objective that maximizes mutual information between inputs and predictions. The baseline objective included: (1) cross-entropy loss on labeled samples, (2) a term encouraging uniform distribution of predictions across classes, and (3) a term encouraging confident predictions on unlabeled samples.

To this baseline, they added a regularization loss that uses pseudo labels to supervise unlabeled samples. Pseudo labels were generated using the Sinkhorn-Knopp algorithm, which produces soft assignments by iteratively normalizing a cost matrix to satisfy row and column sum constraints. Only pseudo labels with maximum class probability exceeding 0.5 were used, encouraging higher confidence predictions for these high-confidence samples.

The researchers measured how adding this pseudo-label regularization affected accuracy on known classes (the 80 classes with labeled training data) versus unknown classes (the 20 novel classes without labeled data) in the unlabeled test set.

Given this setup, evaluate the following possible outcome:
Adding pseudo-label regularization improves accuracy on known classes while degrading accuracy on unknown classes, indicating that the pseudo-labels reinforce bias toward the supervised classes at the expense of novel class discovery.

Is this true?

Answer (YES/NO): NO